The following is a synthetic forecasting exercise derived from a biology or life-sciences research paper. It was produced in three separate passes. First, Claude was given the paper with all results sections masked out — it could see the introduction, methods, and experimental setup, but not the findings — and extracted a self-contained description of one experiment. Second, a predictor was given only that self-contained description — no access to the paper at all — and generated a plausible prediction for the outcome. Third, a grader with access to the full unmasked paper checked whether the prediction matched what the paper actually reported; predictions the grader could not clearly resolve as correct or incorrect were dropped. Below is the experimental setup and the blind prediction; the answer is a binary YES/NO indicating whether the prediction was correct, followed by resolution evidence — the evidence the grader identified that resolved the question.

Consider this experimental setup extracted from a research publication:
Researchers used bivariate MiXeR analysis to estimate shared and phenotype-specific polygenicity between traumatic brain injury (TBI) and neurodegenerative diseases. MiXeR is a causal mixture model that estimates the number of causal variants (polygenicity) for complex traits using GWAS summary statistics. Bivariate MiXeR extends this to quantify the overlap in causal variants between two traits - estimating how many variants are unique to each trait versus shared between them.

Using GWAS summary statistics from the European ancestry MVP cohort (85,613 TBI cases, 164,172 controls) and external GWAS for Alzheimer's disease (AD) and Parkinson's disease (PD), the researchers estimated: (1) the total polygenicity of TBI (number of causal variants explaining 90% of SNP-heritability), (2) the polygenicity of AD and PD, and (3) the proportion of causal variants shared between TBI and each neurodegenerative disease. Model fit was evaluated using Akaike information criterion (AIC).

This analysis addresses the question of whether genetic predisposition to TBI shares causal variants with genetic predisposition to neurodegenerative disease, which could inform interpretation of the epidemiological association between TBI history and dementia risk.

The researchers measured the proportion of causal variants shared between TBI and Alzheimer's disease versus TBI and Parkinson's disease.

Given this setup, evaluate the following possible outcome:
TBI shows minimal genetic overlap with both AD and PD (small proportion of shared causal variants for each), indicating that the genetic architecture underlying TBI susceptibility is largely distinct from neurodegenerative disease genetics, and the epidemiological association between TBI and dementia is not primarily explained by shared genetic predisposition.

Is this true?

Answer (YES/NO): NO